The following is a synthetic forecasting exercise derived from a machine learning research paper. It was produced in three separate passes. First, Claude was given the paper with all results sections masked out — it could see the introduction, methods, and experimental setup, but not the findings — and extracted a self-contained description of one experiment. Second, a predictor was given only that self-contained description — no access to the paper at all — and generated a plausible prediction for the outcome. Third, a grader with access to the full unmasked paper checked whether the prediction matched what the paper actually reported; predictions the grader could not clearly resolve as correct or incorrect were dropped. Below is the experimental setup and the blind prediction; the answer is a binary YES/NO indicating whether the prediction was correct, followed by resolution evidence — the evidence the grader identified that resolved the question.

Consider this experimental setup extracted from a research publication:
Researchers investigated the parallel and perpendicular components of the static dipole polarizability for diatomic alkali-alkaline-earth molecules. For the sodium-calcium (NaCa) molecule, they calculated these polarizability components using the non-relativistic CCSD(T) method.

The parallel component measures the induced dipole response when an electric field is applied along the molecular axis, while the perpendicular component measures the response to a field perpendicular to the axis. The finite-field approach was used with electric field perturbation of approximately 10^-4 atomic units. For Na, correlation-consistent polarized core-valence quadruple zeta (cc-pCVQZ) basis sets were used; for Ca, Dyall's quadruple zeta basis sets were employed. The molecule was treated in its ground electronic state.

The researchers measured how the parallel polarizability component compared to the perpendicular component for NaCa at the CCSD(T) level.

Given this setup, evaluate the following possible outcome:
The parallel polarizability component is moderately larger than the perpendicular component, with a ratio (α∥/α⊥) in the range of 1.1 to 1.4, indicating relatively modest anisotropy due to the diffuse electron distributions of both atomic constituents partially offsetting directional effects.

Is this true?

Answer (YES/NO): NO